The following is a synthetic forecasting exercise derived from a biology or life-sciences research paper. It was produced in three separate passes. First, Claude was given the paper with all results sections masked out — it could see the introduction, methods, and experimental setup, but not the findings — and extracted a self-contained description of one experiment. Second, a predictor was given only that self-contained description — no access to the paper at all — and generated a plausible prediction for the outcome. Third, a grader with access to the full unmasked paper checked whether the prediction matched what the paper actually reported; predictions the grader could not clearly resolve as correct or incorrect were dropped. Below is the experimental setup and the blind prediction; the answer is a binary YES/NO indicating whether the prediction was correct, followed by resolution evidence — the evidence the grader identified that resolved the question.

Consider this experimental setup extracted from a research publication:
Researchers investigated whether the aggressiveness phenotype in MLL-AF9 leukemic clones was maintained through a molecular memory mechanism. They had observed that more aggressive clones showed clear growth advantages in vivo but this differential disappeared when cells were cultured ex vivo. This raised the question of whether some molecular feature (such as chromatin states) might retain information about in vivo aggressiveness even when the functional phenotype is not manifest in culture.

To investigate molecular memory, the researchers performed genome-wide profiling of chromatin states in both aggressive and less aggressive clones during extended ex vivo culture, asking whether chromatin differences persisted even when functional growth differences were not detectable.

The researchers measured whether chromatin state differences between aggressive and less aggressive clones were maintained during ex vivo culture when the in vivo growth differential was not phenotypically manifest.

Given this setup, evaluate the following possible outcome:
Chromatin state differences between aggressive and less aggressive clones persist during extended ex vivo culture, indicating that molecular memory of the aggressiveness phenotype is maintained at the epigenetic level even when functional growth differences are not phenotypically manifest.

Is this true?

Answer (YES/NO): YES